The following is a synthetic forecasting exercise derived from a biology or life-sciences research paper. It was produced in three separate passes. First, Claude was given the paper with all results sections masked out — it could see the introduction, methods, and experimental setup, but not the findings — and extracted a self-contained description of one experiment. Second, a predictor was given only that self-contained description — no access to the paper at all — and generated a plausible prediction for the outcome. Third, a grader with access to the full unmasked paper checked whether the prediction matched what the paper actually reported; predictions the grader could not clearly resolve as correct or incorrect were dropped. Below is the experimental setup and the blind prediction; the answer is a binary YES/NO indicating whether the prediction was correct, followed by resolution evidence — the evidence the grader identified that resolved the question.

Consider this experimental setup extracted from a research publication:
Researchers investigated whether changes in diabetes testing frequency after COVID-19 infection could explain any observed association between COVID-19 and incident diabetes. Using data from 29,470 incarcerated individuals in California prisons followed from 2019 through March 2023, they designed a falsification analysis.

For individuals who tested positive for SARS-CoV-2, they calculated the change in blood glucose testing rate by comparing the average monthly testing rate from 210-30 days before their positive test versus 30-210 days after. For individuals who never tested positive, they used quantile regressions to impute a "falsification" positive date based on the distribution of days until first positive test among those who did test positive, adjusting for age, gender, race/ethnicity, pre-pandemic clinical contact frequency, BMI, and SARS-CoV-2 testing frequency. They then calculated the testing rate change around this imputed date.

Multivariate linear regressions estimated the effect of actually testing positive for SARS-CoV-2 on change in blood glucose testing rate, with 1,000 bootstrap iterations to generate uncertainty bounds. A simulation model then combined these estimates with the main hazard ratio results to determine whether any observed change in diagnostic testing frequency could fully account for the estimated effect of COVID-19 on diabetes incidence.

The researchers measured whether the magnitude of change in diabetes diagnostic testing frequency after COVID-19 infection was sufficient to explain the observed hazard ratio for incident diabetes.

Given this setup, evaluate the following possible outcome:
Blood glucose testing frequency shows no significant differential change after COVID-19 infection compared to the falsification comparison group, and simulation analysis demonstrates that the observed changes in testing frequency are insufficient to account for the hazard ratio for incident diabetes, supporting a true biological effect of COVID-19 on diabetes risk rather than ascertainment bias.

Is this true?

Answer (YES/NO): NO